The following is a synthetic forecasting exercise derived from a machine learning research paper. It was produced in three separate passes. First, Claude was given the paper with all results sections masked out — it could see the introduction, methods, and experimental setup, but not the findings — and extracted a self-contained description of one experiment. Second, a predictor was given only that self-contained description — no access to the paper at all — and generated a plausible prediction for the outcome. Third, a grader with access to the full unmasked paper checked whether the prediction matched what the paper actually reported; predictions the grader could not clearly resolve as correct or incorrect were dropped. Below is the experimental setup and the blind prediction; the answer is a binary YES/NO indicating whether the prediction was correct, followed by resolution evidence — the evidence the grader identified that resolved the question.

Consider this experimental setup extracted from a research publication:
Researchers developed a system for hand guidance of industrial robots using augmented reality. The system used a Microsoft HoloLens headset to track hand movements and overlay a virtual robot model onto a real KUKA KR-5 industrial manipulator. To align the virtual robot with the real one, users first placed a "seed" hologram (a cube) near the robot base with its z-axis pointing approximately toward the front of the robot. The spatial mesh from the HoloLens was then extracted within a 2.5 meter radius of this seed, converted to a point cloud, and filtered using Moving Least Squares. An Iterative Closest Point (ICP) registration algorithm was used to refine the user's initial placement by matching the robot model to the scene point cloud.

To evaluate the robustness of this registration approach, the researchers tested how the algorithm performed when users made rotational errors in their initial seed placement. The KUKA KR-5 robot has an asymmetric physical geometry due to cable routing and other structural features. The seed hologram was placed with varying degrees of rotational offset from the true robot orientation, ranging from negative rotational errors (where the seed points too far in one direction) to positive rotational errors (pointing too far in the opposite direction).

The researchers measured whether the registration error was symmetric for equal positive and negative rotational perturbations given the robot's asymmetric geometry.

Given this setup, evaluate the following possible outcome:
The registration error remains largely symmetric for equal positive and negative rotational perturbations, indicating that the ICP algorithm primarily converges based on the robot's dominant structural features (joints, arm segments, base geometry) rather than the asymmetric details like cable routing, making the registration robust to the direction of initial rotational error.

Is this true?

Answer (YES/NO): NO